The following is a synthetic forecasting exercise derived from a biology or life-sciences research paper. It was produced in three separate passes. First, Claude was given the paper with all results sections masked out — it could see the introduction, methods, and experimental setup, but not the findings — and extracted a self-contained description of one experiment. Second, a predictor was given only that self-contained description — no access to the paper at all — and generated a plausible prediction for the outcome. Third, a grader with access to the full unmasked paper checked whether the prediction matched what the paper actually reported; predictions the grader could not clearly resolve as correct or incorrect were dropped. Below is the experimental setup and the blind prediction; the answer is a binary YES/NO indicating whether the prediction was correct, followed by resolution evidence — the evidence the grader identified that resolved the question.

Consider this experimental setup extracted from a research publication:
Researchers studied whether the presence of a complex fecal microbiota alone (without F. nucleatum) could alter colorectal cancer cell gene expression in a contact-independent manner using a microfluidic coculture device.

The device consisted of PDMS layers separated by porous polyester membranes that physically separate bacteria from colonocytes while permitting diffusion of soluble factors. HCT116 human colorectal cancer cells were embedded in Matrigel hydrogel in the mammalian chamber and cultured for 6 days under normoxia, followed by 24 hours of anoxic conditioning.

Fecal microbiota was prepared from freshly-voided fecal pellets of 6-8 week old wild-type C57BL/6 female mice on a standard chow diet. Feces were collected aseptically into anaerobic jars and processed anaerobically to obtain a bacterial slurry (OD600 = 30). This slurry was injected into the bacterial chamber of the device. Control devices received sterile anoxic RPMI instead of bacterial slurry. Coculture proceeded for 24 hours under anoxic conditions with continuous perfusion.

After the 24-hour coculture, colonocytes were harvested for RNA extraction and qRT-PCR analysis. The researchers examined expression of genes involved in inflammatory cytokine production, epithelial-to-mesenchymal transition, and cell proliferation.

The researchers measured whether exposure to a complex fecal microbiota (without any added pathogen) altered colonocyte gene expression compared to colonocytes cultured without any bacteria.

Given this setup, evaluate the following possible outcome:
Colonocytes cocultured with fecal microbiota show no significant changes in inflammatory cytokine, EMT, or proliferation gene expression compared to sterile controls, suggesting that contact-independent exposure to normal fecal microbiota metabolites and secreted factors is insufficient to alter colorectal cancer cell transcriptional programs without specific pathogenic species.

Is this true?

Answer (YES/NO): NO